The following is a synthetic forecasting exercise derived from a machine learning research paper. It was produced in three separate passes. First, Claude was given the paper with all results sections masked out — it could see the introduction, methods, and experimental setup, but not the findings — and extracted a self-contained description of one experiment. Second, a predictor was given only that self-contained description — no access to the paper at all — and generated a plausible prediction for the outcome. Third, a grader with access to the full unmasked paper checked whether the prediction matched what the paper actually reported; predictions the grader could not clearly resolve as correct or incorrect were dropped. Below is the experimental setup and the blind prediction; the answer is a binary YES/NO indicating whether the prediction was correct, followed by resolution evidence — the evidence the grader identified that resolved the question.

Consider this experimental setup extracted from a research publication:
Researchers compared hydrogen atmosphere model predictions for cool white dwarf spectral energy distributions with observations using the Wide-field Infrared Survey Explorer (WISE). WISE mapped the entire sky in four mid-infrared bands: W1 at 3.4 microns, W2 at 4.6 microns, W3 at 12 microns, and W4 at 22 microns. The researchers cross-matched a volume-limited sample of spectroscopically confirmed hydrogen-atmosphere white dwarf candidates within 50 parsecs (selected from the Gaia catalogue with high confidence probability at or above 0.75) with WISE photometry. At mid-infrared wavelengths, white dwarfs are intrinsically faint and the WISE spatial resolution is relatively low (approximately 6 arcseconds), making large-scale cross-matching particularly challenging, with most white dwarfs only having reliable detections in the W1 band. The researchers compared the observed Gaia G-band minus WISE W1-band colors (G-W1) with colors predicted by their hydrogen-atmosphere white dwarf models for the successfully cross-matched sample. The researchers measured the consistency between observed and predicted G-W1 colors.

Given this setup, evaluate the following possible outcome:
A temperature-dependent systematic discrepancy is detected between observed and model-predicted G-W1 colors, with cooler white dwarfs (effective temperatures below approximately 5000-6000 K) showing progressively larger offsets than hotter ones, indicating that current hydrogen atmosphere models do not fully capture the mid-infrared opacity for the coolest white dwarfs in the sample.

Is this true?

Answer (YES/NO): NO